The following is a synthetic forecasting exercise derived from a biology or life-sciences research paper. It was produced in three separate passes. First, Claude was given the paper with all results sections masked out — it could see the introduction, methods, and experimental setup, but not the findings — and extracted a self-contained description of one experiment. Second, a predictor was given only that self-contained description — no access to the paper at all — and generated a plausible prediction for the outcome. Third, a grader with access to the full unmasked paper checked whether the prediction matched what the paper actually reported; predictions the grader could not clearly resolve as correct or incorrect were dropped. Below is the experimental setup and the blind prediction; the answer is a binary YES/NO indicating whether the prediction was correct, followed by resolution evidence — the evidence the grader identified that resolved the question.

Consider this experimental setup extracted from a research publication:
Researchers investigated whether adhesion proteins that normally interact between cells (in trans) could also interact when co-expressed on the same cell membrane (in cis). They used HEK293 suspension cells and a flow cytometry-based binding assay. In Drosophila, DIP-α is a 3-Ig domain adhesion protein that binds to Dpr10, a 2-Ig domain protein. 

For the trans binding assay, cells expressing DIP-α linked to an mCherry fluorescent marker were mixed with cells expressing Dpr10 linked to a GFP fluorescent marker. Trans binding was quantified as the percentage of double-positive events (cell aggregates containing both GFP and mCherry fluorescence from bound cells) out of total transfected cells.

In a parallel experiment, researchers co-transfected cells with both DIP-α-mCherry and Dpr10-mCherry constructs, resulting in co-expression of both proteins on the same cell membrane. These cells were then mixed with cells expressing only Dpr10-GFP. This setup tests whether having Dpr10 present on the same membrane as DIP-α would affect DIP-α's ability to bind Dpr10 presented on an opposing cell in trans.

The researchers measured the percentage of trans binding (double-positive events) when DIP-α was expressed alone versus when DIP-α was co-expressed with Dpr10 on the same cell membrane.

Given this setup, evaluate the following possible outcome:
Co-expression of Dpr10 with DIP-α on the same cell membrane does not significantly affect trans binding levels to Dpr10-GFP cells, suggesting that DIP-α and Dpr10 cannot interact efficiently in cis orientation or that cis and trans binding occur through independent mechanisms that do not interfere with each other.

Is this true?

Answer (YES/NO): NO